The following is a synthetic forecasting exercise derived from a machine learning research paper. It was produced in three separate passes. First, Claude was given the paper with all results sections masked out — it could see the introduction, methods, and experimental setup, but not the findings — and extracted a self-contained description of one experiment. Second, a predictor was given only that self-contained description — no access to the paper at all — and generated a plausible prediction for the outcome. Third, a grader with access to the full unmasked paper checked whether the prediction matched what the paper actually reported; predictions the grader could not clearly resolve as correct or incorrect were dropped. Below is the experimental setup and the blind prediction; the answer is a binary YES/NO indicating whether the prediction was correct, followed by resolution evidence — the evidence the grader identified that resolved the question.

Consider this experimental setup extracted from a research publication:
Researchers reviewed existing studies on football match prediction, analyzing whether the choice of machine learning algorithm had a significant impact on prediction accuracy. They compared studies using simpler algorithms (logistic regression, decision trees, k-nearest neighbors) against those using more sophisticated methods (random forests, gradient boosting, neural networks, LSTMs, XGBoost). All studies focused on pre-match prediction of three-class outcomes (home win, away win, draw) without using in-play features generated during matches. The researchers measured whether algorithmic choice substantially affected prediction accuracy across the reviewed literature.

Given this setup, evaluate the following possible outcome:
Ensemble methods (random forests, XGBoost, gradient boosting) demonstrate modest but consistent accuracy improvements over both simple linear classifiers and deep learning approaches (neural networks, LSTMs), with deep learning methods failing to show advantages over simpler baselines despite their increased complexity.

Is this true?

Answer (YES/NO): NO